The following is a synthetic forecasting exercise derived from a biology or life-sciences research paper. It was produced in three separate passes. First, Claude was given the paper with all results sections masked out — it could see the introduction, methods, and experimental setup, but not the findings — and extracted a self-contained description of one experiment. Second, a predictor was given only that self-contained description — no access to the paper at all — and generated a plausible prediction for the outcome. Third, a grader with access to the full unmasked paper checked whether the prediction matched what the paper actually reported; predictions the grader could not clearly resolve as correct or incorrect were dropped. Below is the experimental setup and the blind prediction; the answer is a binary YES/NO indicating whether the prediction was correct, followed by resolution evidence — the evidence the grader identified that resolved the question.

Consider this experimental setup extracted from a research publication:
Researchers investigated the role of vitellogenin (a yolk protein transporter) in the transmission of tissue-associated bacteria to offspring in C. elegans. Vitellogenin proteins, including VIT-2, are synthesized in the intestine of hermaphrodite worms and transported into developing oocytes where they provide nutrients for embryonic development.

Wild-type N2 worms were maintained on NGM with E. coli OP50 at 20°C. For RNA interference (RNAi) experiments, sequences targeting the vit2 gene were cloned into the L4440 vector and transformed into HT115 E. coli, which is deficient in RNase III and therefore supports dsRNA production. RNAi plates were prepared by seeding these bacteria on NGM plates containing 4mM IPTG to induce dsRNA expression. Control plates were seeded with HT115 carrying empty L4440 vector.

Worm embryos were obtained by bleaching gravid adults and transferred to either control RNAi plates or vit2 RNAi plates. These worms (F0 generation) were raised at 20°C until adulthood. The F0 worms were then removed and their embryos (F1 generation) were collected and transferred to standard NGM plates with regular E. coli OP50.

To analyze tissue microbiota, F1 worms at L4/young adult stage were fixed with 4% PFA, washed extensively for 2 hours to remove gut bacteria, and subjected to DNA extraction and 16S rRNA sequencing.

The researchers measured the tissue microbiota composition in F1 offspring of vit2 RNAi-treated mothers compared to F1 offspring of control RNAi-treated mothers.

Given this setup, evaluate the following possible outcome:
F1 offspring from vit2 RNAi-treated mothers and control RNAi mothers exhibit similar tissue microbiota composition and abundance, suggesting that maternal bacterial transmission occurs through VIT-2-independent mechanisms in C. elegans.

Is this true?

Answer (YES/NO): NO